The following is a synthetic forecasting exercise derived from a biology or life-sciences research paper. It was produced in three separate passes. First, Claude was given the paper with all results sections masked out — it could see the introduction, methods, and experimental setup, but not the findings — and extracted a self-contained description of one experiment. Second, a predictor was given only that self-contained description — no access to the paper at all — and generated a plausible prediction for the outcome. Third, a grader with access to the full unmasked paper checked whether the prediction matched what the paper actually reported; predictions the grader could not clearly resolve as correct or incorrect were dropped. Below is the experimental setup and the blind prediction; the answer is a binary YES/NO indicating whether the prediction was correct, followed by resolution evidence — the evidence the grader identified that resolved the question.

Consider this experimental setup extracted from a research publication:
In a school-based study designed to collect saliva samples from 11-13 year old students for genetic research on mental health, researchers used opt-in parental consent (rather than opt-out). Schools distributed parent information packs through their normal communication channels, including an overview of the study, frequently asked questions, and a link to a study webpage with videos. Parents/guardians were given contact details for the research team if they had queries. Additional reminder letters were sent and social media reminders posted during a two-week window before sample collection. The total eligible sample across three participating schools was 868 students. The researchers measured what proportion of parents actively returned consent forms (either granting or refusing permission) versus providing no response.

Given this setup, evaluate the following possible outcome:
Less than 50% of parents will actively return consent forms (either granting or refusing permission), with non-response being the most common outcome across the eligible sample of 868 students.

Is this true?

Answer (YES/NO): YES